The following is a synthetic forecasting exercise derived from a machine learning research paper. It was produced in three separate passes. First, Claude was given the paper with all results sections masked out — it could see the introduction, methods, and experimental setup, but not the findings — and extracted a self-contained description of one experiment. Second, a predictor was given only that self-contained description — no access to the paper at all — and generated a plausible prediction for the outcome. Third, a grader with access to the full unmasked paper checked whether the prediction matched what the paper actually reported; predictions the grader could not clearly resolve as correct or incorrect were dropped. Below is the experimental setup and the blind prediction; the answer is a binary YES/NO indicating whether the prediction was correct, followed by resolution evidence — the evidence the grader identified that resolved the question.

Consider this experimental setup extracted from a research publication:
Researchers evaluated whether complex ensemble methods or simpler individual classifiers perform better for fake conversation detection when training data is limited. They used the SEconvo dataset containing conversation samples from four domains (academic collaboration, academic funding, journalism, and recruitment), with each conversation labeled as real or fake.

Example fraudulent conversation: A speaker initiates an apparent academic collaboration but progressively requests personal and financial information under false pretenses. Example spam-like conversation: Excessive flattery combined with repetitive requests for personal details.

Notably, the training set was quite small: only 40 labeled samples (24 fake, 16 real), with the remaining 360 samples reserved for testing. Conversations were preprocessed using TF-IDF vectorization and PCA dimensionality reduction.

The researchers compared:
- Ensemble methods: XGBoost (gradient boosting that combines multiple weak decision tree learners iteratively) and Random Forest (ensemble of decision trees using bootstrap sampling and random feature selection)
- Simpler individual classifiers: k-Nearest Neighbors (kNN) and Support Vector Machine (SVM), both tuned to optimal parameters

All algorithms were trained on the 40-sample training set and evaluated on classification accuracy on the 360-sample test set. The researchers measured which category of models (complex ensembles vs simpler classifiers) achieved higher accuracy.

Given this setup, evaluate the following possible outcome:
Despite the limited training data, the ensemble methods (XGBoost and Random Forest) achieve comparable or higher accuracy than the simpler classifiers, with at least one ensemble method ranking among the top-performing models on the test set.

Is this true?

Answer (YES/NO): NO